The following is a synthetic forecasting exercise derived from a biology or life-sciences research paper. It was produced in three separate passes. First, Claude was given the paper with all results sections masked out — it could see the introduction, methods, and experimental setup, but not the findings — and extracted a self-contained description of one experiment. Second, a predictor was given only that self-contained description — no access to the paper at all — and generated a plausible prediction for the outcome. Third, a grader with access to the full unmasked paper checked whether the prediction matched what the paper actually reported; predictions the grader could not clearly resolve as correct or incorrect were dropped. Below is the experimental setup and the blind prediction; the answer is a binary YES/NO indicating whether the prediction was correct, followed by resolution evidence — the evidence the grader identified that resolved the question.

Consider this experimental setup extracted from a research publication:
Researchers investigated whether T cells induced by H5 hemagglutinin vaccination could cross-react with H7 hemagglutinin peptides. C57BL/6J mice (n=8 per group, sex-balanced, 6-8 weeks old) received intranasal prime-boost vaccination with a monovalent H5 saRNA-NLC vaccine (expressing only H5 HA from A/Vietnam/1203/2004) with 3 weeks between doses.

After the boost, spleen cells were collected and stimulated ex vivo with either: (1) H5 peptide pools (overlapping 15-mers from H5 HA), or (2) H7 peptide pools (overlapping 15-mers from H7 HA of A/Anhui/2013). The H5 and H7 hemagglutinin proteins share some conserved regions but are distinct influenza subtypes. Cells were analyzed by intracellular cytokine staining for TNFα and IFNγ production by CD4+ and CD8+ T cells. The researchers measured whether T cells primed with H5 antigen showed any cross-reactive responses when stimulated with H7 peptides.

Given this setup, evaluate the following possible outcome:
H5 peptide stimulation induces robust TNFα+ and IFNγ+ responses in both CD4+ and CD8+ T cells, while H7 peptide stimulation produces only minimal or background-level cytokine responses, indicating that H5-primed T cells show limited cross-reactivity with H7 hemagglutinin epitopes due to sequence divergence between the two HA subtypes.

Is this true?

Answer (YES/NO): YES